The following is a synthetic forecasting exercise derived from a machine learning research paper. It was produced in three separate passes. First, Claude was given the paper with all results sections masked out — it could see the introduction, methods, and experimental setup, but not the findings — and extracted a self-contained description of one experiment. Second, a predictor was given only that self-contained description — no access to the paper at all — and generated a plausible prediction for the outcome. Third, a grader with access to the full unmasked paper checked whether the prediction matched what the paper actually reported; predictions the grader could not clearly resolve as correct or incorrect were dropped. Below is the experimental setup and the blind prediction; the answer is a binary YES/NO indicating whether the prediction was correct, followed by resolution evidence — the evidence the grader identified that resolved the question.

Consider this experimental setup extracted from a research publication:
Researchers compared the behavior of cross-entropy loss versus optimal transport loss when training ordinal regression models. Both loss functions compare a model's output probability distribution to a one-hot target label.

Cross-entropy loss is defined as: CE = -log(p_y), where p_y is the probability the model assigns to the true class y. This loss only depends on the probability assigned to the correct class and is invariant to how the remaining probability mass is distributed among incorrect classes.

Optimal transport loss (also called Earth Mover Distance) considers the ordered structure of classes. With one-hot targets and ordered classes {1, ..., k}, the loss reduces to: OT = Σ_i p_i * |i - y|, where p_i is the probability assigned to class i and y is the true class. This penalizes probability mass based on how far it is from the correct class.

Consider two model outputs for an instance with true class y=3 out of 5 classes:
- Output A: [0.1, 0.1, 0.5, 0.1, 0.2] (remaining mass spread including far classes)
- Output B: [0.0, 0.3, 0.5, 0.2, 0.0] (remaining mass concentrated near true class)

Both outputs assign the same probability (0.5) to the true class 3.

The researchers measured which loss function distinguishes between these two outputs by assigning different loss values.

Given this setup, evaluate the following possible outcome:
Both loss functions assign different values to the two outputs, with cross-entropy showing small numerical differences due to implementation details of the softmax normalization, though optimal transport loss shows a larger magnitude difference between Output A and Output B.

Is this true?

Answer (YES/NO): NO